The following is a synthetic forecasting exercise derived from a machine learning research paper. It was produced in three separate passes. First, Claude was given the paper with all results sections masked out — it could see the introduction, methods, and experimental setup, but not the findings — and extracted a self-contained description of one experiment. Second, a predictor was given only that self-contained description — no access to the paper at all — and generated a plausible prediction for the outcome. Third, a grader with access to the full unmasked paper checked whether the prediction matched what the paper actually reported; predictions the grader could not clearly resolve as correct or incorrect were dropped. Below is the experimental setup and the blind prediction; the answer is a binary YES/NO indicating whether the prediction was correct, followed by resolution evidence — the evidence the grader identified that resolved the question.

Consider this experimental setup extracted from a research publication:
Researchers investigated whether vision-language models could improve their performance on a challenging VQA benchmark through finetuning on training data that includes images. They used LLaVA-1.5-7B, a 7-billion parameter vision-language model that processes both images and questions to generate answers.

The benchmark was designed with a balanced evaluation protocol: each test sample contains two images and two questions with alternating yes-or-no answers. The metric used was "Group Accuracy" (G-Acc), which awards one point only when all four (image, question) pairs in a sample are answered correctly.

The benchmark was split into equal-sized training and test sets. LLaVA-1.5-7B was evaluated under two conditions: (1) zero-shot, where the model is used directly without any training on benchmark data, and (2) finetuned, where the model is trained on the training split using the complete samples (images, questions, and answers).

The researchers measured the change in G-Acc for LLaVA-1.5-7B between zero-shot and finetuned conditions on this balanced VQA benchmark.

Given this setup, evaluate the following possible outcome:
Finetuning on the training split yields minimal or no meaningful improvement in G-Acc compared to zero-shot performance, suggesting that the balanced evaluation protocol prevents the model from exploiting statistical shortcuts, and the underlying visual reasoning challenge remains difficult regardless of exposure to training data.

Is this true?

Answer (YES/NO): NO